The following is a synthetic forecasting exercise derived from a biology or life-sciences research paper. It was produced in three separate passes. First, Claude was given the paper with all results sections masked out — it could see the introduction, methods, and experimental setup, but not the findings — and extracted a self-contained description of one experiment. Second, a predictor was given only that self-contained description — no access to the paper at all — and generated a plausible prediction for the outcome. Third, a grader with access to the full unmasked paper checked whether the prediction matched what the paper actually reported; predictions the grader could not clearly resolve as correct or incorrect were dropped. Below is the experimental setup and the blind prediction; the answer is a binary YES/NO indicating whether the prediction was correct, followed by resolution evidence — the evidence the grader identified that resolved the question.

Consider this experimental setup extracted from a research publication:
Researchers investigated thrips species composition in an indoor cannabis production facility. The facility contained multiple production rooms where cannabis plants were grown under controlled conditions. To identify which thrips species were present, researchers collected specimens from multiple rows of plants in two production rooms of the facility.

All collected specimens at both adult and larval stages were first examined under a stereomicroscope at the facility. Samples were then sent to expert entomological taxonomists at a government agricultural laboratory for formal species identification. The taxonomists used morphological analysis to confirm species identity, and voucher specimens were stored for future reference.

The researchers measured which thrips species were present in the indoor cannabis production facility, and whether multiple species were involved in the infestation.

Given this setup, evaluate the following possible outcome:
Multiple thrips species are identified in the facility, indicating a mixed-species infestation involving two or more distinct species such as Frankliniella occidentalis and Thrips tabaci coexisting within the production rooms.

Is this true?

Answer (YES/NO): NO